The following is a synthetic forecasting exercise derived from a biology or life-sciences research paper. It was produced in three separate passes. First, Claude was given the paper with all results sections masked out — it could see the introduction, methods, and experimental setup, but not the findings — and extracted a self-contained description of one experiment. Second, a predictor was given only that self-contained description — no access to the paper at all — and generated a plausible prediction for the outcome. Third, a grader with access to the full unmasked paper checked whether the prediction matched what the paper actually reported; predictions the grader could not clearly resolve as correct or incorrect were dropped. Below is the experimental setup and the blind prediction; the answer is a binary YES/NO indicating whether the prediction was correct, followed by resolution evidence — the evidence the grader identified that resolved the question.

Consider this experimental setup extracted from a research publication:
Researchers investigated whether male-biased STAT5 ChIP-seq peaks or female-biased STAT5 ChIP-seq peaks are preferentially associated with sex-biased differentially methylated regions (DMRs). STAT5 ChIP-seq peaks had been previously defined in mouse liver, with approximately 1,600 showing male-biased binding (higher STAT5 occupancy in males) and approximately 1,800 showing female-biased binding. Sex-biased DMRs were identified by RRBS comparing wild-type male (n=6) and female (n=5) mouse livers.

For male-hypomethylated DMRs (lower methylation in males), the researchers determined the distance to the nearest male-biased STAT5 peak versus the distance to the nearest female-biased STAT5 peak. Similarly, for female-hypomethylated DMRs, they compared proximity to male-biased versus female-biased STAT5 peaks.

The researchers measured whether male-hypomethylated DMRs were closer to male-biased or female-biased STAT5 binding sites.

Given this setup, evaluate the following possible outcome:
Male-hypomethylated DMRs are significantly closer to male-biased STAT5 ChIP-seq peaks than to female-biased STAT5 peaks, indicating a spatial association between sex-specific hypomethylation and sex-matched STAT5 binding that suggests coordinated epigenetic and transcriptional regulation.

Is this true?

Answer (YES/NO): YES